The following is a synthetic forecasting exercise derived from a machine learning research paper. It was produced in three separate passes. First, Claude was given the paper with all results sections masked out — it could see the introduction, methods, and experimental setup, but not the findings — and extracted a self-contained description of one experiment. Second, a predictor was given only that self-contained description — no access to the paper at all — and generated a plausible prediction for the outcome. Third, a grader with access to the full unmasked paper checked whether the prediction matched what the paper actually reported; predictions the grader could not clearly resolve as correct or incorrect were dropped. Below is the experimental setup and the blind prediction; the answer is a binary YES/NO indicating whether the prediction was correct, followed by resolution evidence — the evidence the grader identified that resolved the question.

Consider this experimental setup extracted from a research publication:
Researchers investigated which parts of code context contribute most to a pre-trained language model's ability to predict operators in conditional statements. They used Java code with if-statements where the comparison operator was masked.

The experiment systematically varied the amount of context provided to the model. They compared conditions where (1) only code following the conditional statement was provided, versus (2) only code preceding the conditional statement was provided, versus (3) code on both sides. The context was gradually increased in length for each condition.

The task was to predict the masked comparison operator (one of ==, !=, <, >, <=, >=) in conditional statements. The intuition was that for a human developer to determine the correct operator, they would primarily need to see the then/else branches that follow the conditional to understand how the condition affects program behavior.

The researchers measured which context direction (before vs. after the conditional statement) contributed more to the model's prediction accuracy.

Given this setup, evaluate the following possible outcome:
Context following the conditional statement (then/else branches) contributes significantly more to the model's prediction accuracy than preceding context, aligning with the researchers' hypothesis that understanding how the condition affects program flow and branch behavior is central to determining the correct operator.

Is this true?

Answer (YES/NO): YES